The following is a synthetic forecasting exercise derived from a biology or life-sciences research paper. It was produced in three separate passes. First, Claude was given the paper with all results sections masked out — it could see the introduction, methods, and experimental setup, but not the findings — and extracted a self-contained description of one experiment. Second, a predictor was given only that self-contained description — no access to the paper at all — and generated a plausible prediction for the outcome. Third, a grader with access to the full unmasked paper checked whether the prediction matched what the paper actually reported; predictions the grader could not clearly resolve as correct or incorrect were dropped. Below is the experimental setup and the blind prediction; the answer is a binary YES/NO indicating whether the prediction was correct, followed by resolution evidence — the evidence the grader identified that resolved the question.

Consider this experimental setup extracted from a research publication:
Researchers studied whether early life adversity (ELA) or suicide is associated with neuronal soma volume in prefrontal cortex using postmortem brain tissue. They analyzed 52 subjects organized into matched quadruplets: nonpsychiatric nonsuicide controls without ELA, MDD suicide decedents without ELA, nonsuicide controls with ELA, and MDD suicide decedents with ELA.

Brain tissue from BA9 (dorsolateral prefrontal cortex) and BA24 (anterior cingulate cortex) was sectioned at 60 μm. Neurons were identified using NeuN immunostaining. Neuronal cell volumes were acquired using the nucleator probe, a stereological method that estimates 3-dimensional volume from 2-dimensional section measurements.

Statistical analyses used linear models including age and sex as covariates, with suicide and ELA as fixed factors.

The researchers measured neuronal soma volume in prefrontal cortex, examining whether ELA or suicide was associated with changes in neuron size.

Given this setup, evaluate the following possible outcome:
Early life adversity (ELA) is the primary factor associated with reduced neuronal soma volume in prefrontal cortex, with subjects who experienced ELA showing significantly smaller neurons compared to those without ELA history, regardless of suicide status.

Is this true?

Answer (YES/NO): NO